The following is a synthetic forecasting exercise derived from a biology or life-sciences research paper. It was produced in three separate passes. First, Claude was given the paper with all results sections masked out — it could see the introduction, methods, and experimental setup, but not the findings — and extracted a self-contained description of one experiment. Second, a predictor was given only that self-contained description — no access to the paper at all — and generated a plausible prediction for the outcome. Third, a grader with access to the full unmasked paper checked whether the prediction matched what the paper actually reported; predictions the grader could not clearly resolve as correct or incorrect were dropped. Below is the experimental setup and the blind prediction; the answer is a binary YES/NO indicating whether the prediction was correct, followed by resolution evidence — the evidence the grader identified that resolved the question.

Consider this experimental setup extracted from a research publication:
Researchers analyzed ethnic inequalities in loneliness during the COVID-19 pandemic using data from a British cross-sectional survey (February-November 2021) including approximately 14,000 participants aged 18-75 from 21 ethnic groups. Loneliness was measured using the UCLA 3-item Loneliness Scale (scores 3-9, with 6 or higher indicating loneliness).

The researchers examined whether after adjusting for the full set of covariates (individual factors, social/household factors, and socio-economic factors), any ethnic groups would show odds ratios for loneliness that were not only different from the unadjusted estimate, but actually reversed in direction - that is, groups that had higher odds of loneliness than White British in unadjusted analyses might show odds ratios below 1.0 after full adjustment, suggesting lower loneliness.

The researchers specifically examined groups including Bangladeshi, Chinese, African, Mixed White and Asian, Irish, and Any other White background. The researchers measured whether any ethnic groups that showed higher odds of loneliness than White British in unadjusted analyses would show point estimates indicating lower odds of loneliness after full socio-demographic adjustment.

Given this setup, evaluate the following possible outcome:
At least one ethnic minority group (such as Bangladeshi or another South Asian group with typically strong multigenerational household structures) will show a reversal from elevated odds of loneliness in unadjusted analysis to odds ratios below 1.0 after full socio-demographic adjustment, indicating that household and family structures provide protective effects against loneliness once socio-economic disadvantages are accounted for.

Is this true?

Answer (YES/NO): YES